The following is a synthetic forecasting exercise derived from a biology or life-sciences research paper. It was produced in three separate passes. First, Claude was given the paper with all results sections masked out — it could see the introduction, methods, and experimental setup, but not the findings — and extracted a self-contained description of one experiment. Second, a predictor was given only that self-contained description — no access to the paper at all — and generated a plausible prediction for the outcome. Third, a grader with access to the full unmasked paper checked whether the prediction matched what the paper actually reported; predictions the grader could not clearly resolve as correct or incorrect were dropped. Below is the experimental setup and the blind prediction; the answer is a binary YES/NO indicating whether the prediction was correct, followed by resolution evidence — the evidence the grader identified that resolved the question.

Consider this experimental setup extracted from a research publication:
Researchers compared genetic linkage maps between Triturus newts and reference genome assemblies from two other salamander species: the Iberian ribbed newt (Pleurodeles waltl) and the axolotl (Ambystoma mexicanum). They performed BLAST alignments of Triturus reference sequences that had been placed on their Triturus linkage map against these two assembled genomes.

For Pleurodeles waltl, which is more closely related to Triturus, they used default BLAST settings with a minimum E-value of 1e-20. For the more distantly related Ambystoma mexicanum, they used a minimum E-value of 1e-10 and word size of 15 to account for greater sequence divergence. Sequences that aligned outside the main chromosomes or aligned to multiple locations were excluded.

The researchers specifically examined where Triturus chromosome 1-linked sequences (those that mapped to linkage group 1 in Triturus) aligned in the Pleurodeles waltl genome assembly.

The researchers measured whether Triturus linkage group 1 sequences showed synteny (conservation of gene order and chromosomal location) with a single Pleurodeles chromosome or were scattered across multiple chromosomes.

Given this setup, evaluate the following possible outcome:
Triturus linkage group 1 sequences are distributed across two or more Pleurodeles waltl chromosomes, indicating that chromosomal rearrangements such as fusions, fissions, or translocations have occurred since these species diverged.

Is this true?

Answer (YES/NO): NO